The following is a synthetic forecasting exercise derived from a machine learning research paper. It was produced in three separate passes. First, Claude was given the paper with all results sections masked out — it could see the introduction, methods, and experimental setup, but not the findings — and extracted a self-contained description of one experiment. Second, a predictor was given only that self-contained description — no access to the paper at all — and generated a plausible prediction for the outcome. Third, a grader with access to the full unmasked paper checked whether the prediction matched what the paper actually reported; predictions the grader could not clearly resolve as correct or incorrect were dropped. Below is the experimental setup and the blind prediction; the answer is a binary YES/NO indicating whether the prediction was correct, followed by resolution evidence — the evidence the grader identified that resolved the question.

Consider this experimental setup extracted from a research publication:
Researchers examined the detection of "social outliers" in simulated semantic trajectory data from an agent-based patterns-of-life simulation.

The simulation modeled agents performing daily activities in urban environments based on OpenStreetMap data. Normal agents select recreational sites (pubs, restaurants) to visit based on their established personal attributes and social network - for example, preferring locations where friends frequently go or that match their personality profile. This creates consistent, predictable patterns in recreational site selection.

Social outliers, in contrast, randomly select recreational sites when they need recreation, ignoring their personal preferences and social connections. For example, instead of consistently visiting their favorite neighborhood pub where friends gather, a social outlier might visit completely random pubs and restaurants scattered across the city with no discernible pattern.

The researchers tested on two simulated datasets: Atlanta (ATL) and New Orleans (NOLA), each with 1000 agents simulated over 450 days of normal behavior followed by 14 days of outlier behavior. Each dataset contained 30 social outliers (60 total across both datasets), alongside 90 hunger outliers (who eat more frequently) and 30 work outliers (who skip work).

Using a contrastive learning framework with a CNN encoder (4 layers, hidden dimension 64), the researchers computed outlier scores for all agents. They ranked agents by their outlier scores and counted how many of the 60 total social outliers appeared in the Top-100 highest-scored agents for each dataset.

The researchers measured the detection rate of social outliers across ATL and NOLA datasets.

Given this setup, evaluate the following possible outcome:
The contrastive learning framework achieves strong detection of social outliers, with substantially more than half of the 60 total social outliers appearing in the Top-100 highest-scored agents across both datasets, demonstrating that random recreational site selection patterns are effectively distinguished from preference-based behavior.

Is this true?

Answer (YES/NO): NO